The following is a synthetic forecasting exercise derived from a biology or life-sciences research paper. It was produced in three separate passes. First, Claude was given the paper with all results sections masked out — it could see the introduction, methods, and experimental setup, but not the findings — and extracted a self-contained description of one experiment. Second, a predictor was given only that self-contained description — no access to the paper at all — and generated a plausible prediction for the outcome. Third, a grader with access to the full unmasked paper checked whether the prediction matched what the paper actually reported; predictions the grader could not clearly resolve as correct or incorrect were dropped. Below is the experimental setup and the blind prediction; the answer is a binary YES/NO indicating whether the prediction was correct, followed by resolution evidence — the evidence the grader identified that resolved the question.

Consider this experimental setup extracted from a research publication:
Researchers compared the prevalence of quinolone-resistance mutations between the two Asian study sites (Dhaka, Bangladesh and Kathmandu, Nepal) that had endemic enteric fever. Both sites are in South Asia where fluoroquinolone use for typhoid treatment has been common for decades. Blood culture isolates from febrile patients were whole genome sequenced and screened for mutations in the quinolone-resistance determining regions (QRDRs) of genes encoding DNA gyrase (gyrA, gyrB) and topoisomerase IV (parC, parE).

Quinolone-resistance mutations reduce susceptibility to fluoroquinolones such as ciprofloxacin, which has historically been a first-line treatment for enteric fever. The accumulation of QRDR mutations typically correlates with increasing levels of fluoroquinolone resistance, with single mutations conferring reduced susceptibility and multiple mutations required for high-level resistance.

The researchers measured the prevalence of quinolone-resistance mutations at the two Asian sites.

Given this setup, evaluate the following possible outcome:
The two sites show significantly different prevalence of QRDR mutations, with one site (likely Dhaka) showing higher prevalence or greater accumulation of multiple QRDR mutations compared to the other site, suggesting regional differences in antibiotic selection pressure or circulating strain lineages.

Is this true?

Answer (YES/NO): YES